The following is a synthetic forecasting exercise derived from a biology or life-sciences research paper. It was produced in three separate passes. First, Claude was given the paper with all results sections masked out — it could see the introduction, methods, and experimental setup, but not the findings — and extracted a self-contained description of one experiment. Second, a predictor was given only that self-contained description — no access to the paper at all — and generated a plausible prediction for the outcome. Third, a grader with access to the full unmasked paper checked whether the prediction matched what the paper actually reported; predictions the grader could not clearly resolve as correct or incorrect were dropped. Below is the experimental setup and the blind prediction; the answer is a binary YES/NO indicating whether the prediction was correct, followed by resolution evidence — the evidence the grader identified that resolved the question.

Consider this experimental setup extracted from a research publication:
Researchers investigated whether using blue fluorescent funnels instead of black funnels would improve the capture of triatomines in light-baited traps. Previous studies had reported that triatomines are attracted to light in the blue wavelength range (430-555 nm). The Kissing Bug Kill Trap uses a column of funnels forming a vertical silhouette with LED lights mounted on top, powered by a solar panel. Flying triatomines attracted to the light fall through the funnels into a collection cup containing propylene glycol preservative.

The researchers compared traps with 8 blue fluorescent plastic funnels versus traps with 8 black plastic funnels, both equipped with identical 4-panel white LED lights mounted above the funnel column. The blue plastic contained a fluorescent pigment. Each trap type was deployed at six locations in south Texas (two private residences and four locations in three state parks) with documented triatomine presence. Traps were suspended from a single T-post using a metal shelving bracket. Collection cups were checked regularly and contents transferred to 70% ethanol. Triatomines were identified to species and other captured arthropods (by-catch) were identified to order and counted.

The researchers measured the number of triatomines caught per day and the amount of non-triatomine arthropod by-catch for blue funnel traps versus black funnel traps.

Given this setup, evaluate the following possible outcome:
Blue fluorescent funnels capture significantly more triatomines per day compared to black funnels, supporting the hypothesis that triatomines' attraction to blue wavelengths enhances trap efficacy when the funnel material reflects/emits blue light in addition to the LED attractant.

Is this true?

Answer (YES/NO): NO